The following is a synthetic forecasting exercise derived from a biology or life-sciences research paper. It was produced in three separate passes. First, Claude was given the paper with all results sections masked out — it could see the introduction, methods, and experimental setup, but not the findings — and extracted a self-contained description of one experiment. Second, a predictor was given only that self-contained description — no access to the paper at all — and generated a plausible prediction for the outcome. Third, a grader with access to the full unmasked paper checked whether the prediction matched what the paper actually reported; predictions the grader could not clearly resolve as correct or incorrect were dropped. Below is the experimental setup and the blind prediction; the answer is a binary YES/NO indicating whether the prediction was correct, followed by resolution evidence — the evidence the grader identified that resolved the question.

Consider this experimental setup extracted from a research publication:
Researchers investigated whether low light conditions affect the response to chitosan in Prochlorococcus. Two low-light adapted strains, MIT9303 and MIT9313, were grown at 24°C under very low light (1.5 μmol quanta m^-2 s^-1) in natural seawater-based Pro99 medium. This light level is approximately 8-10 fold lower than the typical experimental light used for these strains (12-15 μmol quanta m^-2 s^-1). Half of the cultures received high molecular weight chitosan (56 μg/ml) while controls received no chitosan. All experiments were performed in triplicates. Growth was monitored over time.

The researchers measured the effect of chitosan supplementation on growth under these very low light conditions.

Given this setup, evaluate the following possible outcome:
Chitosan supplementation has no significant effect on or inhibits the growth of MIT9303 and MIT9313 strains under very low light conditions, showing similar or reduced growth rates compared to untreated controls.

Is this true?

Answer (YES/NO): NO